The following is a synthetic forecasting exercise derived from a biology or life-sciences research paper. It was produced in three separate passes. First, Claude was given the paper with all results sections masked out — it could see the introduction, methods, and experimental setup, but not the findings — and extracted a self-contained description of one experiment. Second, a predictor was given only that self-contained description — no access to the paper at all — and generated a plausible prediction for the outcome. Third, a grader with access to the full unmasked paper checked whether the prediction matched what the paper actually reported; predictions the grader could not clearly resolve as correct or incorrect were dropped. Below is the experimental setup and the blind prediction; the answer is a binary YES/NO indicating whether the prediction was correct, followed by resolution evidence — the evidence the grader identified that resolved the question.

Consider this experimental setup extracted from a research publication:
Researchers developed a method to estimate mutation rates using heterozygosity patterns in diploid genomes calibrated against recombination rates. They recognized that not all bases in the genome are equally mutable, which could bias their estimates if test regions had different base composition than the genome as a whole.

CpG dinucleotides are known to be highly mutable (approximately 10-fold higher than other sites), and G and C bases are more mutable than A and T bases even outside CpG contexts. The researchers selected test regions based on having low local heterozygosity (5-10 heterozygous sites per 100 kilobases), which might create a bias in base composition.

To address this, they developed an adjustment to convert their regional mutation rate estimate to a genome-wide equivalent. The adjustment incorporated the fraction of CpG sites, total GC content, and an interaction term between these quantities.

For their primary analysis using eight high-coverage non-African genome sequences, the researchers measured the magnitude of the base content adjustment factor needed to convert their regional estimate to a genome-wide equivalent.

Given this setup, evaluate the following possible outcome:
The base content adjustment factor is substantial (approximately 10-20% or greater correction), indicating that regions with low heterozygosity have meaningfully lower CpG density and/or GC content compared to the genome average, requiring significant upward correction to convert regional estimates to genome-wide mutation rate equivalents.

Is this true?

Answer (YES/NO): NO